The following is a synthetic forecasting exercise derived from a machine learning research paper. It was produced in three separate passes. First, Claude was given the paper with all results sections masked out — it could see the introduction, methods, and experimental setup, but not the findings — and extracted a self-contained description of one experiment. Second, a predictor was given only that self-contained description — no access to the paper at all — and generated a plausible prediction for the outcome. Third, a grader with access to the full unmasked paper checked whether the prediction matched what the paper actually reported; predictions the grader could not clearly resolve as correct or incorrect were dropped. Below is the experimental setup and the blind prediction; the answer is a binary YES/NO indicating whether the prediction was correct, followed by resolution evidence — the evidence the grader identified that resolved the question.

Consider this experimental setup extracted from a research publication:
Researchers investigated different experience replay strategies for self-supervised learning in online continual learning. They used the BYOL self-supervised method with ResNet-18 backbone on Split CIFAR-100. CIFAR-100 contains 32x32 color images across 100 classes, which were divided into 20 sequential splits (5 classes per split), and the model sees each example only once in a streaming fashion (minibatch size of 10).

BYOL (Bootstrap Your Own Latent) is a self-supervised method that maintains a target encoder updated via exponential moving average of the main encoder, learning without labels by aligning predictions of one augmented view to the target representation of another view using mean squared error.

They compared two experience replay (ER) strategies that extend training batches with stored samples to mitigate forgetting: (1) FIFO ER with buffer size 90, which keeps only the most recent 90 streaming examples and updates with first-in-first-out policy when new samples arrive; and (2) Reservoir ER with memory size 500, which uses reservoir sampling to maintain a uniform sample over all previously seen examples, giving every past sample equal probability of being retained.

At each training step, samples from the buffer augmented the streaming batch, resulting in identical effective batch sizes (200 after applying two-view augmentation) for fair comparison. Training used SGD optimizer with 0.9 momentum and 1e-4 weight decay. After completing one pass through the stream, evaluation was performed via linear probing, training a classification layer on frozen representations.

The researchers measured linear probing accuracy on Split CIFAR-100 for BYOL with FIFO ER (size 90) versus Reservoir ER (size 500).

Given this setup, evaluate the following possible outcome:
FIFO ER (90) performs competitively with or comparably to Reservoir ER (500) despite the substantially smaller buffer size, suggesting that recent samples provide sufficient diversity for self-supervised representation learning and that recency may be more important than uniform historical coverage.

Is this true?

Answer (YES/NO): NO